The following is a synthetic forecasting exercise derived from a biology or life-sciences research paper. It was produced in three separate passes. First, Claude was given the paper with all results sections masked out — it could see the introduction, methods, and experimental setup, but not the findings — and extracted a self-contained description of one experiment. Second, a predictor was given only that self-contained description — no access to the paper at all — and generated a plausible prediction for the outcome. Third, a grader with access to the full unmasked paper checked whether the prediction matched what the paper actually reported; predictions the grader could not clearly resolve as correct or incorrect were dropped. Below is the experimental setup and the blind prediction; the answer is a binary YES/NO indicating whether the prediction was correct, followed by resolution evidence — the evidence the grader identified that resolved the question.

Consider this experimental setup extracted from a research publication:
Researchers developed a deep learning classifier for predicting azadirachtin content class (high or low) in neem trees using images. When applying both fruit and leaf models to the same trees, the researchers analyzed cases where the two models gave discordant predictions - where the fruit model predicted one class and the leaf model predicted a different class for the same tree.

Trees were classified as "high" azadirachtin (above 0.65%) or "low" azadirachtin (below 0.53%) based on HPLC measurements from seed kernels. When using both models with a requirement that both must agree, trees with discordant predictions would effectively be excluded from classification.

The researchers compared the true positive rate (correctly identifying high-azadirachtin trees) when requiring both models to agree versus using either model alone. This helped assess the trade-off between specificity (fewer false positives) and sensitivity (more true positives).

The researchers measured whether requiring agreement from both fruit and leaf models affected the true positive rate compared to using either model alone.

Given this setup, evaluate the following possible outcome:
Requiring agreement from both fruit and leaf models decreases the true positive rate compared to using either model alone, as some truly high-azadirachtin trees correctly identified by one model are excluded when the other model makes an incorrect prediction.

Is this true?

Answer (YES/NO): YES